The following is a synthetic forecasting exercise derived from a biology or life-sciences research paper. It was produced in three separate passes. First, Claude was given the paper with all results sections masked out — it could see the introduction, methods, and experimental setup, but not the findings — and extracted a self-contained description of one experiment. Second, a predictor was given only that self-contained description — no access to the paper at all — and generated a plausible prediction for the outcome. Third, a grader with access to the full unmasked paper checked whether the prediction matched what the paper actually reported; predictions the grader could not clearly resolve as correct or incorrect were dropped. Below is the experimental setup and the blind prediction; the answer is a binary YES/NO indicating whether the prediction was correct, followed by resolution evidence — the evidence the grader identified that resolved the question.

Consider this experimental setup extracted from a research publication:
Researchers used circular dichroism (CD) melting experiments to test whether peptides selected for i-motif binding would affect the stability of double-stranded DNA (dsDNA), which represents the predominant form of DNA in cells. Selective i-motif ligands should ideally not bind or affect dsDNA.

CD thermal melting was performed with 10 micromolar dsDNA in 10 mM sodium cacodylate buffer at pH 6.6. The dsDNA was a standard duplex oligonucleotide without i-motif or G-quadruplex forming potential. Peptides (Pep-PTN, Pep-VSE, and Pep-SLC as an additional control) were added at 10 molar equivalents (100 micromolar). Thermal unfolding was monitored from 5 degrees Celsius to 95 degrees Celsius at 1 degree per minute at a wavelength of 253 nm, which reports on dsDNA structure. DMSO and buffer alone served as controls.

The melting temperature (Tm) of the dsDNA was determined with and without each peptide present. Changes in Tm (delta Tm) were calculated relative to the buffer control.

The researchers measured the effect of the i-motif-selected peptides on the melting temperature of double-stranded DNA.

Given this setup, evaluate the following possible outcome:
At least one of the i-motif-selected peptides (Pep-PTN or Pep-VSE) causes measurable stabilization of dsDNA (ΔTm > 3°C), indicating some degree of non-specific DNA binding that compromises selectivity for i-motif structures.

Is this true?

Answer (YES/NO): NO